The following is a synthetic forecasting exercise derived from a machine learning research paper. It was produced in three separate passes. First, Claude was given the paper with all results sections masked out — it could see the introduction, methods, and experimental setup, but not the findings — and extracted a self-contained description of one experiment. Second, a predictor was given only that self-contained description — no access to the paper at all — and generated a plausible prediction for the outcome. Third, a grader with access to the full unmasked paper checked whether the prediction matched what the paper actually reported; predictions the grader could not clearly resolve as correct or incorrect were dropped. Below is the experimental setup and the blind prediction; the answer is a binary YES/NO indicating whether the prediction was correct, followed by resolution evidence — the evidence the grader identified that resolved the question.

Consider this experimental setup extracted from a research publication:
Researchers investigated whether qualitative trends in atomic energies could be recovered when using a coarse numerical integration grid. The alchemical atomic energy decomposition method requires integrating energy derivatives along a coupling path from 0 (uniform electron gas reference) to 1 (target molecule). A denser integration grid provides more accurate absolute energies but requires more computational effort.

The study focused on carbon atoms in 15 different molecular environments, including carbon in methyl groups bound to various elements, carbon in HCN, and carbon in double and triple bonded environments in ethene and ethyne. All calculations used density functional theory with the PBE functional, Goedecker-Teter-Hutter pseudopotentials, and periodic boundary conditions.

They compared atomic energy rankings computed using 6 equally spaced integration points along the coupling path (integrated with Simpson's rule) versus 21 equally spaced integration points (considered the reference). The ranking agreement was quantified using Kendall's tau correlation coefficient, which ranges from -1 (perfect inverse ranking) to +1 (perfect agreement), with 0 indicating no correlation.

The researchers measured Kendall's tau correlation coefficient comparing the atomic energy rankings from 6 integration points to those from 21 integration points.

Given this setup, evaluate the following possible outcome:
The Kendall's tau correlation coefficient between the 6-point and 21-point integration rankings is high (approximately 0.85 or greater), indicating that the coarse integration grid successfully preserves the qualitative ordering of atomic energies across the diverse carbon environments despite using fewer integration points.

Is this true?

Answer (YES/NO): NO